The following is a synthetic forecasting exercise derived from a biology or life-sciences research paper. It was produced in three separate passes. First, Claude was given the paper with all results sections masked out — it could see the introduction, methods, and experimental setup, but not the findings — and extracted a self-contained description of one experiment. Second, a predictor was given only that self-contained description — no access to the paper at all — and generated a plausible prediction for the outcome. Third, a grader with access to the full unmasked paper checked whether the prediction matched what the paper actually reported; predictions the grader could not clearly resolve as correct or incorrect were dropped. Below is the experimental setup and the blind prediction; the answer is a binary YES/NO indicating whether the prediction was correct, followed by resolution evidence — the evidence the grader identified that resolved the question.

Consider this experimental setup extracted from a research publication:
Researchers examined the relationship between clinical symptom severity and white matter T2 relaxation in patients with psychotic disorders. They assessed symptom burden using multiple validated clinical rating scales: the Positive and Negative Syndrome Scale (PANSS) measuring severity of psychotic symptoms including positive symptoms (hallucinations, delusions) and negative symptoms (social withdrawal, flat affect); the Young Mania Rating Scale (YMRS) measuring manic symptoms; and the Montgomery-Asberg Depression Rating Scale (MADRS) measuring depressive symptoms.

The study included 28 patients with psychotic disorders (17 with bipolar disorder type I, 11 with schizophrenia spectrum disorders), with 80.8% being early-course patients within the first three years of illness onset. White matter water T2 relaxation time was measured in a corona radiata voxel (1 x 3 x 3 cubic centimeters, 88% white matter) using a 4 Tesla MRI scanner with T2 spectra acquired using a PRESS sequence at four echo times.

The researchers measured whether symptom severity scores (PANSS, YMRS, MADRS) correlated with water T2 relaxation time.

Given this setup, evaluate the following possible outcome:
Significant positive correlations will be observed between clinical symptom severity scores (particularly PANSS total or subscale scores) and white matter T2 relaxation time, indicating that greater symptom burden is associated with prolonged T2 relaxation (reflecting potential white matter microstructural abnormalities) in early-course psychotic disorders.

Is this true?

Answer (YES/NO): NO